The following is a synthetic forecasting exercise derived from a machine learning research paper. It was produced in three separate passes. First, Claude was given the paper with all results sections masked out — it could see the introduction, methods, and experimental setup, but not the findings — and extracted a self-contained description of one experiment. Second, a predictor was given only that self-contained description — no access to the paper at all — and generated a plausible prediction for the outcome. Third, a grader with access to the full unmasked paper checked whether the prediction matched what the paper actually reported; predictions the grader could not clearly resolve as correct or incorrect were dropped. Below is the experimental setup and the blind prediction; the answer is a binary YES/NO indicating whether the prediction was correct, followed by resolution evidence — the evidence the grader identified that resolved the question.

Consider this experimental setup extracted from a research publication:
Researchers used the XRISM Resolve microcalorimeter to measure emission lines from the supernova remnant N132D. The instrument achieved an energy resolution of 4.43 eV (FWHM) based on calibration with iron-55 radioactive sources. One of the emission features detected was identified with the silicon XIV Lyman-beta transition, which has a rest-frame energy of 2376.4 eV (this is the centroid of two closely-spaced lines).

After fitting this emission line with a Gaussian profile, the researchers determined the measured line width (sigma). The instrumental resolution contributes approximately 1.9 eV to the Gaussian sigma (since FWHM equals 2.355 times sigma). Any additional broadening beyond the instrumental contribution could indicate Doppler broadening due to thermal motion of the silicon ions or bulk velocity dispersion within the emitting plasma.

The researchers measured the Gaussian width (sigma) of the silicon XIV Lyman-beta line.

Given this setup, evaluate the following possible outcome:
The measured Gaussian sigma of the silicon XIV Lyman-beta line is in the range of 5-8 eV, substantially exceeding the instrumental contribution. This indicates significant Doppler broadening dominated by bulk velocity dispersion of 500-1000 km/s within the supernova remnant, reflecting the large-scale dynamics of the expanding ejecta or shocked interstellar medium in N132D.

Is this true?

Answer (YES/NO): NO